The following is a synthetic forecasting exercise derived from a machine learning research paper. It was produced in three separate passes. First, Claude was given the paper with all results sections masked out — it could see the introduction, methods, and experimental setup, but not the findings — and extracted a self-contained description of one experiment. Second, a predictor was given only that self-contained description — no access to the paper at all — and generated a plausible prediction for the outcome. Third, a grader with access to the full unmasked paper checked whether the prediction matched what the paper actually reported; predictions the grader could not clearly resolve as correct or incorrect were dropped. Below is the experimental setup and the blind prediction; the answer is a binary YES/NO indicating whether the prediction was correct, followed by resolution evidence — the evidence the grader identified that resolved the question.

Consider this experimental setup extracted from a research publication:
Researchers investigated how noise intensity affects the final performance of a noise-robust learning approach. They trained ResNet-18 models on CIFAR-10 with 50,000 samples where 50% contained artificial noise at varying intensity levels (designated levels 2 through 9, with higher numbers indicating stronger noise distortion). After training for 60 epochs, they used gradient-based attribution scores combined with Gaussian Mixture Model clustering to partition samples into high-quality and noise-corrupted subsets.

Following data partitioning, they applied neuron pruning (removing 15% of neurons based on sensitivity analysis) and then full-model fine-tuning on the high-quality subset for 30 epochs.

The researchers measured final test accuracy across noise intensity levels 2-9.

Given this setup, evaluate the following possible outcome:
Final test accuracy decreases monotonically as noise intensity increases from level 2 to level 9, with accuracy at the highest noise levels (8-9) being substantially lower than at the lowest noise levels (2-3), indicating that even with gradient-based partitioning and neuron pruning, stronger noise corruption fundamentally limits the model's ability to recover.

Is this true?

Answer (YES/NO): NO